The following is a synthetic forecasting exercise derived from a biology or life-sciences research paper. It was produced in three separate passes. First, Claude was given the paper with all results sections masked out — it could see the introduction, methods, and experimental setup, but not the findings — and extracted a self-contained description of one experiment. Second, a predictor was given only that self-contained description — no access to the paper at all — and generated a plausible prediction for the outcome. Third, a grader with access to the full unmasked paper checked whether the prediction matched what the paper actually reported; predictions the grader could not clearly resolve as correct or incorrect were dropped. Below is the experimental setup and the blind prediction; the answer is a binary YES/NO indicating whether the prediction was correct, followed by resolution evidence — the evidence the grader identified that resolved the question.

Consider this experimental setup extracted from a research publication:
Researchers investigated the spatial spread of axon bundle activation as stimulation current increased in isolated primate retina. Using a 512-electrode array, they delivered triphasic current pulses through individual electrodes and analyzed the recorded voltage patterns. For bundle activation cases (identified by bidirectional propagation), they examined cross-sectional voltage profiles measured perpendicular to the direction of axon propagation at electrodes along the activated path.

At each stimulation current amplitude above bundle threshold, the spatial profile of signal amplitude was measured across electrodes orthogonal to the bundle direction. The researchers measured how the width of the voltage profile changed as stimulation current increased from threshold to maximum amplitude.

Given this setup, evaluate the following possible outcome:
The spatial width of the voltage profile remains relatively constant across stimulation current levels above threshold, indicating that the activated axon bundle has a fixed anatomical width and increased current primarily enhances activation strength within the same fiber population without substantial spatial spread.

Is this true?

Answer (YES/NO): NO